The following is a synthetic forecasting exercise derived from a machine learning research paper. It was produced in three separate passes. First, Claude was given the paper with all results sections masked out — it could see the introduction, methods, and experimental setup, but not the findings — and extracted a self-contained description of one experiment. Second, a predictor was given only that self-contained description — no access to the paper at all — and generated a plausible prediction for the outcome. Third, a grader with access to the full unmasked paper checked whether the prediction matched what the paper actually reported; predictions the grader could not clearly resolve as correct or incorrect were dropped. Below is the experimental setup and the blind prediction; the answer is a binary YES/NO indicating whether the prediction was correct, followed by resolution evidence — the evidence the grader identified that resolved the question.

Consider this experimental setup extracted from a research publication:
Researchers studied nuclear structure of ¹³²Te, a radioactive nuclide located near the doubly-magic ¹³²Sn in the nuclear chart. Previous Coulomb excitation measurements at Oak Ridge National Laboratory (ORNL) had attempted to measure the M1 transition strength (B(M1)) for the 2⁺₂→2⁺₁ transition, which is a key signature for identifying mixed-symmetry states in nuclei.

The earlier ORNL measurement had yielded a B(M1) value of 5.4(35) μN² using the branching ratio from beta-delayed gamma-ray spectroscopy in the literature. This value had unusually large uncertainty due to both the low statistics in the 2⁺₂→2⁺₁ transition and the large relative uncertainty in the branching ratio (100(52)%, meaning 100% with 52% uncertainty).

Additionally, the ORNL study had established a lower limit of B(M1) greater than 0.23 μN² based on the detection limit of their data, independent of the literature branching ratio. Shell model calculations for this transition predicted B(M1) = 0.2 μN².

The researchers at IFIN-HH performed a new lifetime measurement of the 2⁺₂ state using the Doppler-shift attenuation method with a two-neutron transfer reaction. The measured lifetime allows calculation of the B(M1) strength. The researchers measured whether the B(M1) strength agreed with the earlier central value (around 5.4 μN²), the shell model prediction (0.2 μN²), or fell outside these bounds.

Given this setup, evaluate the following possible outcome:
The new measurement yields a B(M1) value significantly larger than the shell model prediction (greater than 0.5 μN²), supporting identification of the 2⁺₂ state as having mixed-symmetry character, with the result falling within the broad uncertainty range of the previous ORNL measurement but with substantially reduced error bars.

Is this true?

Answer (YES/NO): NO